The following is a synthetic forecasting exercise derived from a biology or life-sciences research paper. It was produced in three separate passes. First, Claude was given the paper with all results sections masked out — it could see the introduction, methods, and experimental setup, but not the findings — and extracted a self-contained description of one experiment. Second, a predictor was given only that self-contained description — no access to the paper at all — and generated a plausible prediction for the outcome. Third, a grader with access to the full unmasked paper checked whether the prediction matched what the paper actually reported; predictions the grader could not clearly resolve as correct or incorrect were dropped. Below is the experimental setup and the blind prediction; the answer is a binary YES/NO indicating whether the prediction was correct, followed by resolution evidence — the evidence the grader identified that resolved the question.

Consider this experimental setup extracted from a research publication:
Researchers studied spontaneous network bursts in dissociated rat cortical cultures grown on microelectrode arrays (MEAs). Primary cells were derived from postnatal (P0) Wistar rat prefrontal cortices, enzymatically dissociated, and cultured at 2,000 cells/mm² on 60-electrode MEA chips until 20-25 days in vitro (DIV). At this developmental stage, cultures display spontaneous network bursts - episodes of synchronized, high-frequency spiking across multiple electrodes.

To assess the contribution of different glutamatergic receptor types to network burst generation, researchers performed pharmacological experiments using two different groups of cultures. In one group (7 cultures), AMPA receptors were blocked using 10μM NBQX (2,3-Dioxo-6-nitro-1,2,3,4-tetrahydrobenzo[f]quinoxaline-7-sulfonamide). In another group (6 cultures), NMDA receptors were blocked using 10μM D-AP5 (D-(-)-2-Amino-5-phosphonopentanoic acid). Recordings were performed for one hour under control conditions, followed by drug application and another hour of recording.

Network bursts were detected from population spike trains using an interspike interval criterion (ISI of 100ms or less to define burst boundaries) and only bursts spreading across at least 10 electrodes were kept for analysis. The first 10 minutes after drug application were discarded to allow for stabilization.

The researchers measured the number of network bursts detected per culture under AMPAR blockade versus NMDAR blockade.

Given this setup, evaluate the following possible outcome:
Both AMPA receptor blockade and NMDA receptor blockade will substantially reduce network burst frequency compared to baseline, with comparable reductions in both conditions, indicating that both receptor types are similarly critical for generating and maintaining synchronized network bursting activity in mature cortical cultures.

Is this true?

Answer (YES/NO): NO